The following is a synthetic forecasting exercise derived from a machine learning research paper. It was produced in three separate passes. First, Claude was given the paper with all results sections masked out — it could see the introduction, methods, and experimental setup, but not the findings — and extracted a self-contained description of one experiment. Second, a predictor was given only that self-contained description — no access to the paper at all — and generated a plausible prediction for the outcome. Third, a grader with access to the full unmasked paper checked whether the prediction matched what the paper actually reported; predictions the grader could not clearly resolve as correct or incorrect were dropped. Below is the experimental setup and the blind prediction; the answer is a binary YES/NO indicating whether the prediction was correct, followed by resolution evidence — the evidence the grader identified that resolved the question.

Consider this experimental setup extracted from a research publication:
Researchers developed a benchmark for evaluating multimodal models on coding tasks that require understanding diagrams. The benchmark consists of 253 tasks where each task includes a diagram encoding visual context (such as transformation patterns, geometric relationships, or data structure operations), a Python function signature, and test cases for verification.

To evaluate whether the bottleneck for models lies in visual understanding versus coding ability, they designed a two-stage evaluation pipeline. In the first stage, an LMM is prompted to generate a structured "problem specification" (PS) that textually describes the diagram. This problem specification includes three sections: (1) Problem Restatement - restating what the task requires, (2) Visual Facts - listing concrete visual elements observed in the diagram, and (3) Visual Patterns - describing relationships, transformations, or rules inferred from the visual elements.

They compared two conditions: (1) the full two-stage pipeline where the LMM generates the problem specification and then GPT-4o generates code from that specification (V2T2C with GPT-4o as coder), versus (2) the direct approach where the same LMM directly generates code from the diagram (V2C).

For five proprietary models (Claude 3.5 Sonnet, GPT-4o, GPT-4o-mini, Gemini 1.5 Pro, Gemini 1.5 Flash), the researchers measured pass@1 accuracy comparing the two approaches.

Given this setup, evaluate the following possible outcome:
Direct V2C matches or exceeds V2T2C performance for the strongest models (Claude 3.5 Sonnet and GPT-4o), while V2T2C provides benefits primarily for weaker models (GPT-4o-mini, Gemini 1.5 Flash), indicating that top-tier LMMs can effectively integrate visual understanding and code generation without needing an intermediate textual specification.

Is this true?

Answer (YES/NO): NO